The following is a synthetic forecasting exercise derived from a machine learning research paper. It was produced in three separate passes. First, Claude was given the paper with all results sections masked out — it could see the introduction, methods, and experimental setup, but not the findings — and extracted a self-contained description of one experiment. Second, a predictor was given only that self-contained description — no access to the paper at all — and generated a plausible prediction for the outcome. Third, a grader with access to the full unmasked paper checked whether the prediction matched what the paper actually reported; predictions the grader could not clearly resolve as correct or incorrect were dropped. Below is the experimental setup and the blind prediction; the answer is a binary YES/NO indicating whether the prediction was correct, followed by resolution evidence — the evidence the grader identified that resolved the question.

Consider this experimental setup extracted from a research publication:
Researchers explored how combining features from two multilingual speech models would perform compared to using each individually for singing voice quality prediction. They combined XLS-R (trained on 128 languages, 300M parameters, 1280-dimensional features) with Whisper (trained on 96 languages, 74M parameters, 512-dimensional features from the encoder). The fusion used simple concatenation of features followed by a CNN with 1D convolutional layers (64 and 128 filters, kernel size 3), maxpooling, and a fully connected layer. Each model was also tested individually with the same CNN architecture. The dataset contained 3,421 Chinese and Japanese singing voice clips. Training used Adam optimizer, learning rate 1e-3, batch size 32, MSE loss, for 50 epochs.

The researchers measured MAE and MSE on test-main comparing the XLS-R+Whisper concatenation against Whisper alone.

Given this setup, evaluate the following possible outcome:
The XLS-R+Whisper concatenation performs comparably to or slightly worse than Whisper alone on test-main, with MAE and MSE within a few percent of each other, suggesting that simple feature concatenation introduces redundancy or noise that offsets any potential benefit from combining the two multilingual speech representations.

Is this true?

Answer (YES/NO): NO